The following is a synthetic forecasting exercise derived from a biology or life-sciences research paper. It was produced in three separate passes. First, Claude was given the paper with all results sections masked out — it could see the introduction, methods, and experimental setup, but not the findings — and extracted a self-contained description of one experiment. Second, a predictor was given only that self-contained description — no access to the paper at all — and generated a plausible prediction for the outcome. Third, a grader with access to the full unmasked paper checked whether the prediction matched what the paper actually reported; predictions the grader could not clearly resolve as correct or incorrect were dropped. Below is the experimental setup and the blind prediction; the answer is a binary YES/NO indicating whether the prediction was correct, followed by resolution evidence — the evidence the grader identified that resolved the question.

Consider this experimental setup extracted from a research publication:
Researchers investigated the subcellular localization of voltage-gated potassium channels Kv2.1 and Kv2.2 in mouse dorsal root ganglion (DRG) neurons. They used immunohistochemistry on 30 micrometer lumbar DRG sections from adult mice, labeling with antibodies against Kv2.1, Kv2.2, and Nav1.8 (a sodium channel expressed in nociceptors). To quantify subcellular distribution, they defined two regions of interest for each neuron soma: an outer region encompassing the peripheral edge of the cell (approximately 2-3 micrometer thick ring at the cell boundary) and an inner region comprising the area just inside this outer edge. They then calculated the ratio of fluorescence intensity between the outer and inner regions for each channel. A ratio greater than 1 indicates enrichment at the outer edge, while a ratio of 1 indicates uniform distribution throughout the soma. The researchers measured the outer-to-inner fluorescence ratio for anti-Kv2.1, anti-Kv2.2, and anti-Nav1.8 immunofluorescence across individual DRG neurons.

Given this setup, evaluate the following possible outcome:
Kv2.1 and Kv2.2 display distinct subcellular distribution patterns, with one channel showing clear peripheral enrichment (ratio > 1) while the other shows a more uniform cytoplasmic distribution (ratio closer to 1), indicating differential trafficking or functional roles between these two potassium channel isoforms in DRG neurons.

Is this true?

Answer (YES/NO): NO